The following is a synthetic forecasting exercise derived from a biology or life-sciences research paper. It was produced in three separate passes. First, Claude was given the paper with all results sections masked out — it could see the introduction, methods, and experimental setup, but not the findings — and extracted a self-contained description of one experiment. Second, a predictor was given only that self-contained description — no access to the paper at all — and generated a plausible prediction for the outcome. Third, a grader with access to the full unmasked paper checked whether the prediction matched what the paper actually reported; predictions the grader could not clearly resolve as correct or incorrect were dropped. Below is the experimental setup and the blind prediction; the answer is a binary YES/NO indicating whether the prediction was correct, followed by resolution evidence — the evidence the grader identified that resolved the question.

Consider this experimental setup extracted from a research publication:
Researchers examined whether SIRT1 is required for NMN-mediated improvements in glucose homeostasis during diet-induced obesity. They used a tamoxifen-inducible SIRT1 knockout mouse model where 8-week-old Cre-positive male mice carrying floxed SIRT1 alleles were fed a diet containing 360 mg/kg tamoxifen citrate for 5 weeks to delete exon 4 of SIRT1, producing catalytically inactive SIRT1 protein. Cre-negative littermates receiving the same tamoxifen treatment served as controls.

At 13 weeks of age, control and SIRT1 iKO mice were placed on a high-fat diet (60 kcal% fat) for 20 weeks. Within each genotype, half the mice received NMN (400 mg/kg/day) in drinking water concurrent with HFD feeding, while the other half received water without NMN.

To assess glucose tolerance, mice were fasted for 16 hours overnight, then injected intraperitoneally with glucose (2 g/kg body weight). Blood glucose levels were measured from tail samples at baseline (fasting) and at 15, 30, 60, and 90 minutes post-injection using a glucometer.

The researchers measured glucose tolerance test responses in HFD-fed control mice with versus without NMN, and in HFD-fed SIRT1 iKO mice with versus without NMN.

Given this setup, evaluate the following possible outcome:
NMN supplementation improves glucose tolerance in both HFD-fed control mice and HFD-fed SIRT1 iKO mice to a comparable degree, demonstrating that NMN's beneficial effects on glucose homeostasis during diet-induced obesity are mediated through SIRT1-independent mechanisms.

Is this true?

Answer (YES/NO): NO